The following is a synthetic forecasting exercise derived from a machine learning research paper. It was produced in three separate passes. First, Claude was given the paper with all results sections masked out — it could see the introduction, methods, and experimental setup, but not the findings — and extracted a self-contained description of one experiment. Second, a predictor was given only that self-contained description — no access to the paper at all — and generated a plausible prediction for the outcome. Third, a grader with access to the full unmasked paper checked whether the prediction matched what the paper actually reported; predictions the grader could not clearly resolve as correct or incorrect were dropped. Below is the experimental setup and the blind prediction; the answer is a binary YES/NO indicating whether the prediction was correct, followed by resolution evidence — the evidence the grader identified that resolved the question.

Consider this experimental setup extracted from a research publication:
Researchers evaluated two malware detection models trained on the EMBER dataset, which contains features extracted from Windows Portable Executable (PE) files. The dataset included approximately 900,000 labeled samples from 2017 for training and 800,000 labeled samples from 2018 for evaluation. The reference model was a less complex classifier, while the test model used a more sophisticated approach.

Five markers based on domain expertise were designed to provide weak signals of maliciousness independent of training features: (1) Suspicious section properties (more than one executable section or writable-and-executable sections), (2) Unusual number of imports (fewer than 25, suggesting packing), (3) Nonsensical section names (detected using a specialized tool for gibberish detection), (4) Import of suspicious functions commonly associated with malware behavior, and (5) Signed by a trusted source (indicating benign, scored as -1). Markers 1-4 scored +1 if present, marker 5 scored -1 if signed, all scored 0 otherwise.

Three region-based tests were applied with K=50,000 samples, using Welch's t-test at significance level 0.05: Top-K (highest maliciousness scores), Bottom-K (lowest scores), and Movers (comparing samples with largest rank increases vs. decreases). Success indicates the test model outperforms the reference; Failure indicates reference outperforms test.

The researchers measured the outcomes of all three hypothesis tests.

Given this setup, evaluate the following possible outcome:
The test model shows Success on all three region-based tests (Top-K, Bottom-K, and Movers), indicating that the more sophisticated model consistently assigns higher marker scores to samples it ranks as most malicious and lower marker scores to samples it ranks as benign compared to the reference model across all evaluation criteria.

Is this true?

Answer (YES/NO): YES